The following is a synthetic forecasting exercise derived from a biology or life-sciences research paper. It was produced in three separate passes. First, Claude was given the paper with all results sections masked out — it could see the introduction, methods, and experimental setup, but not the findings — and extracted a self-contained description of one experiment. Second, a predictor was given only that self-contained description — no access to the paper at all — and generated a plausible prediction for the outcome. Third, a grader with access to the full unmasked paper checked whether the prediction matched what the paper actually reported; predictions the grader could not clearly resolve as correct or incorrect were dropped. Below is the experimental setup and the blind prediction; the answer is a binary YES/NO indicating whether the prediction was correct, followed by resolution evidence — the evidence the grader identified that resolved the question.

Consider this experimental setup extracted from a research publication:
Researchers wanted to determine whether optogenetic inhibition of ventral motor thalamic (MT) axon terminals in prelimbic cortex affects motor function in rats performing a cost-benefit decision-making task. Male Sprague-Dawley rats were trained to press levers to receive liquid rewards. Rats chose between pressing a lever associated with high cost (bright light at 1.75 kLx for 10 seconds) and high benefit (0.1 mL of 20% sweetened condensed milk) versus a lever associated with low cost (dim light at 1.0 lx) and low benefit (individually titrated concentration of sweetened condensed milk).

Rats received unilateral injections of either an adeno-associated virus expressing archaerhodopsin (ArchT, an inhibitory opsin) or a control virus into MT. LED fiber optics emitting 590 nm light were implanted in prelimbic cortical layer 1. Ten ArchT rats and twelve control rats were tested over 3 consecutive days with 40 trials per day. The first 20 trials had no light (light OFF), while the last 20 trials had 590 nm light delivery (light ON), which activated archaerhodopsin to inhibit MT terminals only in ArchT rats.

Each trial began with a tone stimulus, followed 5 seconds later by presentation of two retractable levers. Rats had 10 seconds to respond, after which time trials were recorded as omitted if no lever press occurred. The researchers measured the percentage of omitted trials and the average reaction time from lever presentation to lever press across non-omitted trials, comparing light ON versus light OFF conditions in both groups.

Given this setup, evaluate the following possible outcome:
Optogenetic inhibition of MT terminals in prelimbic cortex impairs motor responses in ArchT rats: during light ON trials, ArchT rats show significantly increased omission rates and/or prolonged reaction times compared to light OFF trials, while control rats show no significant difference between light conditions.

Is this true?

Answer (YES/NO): NO